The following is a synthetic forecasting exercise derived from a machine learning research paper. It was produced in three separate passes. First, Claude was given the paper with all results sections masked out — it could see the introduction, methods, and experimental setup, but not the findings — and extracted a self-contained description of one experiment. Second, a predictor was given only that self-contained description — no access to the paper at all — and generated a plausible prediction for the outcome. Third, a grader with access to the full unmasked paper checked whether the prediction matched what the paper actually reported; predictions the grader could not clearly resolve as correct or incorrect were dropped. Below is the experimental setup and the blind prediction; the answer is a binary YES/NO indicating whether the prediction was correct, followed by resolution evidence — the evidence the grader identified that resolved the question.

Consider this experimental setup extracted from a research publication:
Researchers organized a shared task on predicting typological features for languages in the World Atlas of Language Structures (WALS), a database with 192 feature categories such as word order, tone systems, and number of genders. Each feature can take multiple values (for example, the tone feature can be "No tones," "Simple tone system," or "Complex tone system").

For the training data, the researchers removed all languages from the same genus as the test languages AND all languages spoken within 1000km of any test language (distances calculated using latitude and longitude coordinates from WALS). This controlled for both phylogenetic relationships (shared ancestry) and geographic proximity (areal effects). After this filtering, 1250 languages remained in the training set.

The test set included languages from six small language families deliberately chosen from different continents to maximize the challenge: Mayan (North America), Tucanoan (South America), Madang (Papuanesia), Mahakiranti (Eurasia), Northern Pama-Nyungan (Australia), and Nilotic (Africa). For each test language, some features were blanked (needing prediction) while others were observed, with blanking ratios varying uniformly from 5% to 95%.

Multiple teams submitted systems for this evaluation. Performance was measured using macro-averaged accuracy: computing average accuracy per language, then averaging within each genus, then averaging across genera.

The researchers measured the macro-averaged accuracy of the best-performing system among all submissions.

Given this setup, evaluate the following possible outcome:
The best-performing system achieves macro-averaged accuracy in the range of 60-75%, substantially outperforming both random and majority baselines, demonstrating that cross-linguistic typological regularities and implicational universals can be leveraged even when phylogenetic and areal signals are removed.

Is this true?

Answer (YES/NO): YES